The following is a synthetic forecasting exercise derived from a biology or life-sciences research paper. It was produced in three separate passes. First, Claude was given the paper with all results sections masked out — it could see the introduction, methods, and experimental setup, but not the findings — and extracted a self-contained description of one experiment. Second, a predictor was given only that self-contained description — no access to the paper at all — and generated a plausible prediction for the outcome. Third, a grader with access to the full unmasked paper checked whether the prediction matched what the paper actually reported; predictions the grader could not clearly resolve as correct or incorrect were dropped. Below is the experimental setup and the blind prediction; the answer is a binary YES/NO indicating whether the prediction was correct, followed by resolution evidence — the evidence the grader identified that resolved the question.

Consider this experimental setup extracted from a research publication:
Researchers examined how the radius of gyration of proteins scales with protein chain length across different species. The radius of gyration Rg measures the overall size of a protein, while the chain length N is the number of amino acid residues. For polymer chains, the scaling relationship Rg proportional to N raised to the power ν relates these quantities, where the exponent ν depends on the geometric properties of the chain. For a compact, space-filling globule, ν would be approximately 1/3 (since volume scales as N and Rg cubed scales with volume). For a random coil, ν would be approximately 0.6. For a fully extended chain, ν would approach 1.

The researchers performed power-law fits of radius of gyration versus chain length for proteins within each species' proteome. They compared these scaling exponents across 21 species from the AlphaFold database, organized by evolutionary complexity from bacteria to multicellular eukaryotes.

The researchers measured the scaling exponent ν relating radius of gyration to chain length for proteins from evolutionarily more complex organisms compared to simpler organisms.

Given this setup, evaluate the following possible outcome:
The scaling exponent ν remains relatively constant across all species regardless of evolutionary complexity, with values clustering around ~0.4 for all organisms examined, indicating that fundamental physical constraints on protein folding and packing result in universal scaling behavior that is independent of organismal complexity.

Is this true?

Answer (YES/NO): NO